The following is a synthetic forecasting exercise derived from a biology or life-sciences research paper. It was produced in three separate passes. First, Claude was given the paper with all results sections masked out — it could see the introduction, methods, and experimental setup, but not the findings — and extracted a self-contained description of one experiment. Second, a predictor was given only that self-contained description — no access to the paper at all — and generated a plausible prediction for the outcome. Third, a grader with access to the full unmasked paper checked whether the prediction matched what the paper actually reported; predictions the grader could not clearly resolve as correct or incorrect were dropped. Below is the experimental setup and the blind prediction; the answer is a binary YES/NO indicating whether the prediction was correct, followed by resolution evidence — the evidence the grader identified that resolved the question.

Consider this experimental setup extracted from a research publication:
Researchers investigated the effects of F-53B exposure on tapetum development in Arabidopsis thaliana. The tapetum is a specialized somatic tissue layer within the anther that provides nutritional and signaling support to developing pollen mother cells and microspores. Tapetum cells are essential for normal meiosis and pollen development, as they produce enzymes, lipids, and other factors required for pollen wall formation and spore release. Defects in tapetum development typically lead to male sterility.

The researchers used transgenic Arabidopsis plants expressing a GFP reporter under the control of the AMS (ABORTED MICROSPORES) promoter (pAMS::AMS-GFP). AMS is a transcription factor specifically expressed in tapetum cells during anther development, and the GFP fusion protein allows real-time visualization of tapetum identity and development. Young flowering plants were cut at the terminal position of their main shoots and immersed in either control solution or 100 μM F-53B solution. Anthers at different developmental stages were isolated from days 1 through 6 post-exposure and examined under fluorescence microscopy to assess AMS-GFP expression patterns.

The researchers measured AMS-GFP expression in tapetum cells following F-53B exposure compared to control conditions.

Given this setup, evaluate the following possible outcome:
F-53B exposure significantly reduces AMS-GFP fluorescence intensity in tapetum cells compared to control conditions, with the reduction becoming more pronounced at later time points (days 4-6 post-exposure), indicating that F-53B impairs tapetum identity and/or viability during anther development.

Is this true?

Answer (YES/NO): NO